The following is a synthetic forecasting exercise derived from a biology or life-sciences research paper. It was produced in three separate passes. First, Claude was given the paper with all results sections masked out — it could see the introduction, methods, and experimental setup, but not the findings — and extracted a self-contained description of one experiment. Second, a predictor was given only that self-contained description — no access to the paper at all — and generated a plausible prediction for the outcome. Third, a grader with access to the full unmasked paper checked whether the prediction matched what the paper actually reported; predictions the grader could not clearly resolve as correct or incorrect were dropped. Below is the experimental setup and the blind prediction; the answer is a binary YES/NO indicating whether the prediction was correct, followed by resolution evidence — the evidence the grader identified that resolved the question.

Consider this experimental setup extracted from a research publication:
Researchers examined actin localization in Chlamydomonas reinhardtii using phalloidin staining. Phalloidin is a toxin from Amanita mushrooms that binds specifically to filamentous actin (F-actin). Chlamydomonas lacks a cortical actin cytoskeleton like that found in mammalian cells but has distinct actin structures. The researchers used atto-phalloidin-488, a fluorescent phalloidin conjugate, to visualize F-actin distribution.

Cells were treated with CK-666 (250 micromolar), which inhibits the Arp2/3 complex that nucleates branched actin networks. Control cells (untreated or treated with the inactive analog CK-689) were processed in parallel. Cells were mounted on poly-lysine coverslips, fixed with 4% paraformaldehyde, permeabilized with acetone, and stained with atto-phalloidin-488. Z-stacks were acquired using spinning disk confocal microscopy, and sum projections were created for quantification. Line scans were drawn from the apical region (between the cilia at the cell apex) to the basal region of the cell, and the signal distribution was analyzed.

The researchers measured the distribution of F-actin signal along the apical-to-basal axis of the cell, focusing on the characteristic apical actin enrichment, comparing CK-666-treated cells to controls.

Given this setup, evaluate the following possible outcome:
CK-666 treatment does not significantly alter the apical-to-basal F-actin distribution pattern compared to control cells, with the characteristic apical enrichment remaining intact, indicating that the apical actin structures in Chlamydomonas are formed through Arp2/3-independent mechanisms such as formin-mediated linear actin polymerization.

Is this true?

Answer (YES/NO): NO